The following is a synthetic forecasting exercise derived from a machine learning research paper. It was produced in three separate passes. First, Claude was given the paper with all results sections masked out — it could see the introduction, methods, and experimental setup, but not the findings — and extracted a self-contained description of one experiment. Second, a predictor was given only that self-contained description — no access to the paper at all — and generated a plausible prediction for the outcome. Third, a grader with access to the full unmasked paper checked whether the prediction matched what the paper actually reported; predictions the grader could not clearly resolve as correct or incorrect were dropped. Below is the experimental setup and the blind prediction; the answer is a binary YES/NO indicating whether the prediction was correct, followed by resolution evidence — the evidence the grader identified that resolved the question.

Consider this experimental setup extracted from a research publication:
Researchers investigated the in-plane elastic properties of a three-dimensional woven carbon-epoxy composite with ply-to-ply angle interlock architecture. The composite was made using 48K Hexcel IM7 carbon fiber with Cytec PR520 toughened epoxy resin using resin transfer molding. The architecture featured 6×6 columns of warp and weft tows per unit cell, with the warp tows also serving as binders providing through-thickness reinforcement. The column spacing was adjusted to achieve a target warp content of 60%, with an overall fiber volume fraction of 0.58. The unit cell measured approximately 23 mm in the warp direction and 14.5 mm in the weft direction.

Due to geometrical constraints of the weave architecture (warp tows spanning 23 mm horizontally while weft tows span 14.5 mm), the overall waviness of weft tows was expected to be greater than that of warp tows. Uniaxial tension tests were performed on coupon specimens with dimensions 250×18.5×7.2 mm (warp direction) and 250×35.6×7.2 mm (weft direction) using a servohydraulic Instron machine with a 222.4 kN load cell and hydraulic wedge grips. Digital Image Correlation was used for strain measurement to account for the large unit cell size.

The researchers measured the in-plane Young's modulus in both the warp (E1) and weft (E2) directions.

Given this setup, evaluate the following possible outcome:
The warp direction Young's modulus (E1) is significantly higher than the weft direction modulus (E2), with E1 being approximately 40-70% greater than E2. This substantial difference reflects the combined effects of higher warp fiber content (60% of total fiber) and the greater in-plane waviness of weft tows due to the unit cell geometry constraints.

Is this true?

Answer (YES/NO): NO